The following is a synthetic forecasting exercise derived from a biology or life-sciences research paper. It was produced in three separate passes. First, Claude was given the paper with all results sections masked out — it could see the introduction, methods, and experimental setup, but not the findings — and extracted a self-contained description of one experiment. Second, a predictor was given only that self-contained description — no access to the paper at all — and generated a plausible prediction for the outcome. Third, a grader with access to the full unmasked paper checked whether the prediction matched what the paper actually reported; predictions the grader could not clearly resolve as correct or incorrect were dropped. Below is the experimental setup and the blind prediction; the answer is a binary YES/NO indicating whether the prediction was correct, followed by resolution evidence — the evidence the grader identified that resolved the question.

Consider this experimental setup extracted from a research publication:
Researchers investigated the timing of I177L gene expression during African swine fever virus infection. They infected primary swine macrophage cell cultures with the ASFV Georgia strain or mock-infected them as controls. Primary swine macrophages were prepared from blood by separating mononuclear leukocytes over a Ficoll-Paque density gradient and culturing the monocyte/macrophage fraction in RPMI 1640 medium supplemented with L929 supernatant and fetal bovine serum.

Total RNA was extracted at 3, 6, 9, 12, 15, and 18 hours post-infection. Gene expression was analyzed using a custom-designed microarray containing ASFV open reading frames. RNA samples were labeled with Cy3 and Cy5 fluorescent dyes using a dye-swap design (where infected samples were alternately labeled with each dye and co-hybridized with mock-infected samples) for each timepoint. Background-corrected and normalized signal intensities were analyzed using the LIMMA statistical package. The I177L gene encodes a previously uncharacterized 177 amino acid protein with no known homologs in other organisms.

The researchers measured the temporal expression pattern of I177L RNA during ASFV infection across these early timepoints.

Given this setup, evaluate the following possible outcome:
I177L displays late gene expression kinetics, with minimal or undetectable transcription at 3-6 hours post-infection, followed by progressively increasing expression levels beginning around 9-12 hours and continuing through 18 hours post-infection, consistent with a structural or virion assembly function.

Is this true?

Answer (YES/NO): NO